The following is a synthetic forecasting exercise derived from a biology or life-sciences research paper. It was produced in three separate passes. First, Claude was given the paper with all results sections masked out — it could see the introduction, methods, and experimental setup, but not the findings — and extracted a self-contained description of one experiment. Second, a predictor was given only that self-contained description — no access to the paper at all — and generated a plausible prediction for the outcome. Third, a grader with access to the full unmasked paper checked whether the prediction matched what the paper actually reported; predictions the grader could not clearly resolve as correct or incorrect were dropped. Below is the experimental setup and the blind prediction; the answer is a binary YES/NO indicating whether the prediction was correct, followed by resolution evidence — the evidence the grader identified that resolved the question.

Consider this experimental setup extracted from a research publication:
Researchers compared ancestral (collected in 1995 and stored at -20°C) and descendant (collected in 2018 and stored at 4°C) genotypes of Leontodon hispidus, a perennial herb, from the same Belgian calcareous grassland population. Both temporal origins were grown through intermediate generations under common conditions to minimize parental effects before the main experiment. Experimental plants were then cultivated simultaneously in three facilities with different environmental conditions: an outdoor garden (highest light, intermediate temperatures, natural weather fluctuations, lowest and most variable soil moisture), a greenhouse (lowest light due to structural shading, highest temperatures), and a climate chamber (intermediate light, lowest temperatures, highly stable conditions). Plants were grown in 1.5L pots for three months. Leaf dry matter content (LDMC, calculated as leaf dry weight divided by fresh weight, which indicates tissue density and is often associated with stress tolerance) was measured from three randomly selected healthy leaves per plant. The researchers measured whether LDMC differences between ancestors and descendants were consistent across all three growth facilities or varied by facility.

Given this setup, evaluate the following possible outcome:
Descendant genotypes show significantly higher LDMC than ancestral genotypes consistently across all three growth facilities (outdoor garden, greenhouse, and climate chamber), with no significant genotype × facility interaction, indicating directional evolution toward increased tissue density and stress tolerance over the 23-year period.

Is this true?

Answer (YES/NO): YES